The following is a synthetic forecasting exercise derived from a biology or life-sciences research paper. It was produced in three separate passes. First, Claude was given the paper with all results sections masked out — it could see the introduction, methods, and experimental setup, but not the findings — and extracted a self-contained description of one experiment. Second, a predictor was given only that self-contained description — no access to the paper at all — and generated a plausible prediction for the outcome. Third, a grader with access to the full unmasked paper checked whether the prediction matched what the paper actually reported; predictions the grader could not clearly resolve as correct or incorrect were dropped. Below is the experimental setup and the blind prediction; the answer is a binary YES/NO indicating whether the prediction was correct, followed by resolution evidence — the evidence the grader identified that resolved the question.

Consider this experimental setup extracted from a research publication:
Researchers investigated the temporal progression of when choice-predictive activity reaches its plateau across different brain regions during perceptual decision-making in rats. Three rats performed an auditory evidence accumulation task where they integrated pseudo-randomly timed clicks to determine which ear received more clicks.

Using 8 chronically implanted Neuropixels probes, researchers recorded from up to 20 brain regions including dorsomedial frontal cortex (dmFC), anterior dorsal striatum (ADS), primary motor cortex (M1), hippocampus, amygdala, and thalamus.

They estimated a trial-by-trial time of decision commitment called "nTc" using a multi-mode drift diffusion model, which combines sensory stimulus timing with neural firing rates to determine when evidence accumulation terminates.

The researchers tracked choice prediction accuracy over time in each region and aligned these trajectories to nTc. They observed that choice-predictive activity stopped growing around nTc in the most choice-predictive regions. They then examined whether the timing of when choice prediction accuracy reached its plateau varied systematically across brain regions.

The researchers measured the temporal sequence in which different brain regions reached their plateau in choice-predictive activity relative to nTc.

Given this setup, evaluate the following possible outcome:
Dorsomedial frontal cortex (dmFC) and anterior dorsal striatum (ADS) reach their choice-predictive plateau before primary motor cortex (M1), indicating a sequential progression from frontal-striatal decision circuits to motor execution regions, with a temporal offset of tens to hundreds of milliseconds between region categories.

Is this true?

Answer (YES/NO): NO